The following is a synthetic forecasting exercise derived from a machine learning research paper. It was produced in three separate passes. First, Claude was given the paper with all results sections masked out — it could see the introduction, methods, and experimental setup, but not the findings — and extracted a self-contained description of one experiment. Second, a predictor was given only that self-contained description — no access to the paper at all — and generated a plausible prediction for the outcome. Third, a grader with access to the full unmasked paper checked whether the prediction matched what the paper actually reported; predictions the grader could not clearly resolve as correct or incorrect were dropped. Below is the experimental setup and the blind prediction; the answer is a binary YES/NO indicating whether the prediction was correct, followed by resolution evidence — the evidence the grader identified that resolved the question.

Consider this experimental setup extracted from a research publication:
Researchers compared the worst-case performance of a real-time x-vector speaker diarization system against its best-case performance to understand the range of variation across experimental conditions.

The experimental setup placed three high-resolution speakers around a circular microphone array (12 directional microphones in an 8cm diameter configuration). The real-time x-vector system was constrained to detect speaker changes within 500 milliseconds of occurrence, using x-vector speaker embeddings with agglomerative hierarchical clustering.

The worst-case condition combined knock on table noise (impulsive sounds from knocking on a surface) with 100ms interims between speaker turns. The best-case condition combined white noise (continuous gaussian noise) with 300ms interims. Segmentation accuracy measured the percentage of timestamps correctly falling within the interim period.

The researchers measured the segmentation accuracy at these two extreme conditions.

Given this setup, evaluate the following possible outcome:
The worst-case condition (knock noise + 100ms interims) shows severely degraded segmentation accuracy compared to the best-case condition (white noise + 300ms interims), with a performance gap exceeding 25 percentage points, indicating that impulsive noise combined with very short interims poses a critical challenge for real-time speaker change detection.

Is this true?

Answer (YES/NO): YES